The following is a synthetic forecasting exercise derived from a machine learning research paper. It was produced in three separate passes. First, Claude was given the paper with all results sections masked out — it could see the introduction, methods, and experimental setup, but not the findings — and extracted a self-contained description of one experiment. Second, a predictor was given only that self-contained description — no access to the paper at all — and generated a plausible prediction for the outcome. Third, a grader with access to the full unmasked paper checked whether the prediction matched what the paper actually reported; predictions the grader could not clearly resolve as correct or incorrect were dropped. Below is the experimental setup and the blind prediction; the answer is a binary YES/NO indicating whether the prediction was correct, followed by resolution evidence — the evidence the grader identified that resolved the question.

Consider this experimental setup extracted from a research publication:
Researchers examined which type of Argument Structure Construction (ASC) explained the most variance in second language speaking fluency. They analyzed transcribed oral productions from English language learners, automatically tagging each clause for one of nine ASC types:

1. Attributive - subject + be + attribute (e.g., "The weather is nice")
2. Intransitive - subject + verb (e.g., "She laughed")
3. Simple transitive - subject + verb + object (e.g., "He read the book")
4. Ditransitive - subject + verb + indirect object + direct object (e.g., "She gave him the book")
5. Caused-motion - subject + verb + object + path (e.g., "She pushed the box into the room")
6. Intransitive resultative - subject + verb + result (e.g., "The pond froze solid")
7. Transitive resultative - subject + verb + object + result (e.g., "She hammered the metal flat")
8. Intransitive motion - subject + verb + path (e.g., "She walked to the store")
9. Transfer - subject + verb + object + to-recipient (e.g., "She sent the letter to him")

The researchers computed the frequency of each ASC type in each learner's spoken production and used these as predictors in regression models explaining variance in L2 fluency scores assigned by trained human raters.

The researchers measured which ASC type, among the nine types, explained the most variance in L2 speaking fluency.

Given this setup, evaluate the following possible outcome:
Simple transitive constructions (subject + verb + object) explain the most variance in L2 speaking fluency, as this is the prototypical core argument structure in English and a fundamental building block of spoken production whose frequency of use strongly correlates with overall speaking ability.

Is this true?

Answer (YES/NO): YES